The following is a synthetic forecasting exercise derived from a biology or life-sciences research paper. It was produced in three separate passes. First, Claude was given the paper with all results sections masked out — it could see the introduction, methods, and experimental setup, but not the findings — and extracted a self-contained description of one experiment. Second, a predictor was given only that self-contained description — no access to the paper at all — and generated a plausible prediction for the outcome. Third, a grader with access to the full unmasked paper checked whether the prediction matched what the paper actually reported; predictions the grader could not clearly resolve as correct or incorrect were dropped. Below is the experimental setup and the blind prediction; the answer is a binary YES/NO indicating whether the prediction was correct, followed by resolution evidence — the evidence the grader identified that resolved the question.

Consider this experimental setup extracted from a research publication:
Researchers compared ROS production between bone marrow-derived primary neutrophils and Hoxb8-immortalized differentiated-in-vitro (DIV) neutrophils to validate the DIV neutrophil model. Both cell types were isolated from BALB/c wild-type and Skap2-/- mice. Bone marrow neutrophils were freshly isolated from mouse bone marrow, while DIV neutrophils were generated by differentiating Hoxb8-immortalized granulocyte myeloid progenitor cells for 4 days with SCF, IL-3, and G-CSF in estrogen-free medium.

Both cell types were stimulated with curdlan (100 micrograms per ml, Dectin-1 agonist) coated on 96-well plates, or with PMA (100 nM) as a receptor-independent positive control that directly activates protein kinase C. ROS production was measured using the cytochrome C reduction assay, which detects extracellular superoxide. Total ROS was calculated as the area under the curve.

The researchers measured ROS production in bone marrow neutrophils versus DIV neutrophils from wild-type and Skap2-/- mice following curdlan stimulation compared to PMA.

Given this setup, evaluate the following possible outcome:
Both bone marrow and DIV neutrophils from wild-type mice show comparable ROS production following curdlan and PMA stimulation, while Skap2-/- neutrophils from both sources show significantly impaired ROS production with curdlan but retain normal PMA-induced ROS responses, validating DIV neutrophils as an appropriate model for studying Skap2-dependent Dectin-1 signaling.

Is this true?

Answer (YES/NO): YES